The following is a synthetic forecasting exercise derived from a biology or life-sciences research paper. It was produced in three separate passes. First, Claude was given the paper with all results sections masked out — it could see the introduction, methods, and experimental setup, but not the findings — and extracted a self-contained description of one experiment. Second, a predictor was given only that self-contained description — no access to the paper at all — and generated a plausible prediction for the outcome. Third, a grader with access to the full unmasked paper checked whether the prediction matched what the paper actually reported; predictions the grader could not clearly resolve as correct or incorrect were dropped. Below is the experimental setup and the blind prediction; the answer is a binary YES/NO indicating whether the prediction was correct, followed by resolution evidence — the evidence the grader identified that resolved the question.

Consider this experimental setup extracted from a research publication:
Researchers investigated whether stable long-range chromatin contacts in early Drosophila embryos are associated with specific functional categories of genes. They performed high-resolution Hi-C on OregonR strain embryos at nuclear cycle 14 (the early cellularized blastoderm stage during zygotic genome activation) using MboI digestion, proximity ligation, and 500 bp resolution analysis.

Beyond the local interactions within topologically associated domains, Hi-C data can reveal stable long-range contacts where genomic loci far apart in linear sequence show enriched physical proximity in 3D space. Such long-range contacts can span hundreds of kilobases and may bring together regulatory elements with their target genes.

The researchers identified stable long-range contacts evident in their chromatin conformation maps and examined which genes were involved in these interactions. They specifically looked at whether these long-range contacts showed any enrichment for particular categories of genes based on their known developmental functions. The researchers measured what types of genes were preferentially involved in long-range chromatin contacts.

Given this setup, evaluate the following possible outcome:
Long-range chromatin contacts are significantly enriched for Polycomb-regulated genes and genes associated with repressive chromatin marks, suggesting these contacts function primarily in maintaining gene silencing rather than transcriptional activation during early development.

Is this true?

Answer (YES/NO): NO